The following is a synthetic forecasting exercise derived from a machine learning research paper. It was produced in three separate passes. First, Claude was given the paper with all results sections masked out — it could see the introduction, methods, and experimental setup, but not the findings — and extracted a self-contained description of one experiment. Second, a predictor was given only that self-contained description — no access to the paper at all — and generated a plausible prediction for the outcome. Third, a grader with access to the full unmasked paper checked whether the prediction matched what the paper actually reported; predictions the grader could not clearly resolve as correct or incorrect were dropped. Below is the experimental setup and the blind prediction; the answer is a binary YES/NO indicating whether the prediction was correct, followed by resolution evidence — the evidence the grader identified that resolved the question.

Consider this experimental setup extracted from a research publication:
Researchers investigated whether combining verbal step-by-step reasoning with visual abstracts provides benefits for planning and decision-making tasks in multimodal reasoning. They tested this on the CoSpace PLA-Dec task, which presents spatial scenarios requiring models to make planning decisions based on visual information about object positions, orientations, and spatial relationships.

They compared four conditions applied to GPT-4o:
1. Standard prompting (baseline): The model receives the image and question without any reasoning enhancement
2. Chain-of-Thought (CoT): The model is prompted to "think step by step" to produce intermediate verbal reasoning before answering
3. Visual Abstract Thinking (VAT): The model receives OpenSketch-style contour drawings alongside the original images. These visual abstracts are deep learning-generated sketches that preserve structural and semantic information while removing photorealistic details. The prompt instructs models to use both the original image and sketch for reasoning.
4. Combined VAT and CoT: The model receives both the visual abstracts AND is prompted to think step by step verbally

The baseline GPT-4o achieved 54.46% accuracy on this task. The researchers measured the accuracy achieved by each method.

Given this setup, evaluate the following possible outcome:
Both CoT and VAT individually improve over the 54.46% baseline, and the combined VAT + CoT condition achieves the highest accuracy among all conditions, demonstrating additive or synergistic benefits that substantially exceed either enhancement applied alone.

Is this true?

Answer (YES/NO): NO